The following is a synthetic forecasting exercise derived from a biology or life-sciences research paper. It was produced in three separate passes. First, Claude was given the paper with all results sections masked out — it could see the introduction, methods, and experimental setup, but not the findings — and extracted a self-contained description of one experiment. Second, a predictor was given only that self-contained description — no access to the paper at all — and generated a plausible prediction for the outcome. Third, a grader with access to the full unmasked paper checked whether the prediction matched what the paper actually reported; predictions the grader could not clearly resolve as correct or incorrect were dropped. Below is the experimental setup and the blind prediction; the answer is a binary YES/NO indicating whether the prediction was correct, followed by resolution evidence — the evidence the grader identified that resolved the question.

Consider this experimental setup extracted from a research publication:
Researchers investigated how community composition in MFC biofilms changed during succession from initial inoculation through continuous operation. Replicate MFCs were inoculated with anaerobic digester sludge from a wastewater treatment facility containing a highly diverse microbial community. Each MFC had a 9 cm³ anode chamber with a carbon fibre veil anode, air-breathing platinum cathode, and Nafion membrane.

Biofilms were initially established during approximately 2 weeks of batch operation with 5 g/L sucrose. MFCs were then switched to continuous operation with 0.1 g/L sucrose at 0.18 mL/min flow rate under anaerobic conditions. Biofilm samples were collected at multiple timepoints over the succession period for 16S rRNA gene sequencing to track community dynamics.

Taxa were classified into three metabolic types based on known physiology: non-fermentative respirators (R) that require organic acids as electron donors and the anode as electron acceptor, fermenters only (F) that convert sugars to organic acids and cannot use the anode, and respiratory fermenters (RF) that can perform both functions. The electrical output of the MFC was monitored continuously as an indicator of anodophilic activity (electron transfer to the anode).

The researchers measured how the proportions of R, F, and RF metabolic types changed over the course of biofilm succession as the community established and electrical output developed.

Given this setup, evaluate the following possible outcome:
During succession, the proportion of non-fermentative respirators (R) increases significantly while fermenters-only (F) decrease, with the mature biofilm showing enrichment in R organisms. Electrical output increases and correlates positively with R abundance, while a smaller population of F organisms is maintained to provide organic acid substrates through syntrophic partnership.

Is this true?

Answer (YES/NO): NO